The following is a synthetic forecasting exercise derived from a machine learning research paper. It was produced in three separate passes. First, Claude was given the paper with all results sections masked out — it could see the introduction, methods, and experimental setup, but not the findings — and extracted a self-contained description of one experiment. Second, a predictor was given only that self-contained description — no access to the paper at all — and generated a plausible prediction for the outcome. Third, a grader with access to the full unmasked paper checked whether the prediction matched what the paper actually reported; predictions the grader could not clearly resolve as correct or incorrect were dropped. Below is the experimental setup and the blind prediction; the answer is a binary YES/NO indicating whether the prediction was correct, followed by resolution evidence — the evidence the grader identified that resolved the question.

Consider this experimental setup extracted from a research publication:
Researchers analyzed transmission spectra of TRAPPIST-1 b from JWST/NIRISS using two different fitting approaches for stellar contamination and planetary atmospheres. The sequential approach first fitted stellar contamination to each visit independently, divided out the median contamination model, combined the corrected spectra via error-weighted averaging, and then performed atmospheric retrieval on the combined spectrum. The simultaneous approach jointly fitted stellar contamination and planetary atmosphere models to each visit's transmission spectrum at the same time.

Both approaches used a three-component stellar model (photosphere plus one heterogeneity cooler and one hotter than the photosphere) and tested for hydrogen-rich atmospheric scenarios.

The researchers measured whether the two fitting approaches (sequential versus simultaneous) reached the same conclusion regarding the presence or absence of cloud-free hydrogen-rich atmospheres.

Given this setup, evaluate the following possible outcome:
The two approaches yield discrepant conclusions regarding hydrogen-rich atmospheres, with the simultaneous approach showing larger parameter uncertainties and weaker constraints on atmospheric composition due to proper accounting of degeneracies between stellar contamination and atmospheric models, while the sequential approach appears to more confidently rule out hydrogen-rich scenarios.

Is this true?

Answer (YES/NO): NO